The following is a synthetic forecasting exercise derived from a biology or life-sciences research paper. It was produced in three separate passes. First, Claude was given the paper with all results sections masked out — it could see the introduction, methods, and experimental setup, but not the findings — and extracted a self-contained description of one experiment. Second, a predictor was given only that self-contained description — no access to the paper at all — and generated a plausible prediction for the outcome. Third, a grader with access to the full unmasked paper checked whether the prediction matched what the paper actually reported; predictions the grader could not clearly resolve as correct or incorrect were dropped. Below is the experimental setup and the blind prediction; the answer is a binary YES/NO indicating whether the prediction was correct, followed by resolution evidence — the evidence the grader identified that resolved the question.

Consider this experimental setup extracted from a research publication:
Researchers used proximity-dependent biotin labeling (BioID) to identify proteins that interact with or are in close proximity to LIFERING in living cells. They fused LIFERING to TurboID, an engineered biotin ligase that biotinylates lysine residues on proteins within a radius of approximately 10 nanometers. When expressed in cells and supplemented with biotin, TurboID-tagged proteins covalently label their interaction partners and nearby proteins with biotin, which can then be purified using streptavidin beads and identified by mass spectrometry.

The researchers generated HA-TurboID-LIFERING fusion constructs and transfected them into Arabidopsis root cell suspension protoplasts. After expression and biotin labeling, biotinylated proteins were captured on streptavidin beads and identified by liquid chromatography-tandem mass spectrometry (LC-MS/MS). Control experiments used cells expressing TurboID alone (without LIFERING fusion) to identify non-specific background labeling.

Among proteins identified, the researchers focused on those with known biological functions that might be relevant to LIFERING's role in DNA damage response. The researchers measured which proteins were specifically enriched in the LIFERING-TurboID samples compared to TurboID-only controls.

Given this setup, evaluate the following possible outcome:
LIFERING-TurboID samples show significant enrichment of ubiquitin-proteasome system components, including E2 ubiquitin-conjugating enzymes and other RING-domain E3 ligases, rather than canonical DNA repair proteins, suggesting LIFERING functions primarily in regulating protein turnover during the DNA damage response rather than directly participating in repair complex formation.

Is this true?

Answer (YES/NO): NO